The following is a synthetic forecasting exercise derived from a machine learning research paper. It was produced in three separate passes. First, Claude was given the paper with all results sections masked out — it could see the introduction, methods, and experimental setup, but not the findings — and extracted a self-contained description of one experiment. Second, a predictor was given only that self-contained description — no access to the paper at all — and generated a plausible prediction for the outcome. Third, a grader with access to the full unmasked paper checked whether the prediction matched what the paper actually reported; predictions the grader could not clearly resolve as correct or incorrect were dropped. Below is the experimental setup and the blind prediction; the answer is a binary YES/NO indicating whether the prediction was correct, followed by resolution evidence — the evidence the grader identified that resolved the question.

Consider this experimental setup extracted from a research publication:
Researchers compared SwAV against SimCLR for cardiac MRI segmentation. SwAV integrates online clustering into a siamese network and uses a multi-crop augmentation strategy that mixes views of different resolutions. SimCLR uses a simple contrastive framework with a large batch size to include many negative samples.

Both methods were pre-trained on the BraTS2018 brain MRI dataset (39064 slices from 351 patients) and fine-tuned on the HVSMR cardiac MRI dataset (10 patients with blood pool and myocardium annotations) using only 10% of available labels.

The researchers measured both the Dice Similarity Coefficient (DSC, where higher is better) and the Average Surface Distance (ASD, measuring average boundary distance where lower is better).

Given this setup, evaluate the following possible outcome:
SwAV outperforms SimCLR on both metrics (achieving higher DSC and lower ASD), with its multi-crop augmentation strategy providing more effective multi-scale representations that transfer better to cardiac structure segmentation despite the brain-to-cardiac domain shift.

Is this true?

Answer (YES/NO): NO